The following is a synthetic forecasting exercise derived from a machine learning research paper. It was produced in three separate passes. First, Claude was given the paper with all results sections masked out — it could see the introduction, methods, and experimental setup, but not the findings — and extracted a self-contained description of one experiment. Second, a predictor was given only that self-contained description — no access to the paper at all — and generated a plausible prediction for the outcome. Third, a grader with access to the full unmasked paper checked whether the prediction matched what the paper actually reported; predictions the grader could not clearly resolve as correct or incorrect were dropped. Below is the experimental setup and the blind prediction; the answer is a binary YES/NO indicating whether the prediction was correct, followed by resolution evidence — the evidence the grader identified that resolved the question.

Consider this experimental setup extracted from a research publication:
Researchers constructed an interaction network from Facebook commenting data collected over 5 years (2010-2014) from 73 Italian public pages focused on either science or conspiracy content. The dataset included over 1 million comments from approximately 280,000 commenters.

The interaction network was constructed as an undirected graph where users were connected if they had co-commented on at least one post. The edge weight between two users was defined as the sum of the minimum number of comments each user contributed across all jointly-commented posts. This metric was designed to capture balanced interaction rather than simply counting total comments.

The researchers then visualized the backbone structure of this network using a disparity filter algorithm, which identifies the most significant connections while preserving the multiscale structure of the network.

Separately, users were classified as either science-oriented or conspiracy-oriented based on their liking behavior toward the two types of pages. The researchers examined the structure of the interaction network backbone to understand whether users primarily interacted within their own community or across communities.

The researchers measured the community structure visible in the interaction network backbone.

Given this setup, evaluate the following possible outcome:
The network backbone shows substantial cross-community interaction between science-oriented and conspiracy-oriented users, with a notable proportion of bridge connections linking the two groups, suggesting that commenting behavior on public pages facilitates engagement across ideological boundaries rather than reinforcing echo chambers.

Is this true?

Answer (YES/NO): NO